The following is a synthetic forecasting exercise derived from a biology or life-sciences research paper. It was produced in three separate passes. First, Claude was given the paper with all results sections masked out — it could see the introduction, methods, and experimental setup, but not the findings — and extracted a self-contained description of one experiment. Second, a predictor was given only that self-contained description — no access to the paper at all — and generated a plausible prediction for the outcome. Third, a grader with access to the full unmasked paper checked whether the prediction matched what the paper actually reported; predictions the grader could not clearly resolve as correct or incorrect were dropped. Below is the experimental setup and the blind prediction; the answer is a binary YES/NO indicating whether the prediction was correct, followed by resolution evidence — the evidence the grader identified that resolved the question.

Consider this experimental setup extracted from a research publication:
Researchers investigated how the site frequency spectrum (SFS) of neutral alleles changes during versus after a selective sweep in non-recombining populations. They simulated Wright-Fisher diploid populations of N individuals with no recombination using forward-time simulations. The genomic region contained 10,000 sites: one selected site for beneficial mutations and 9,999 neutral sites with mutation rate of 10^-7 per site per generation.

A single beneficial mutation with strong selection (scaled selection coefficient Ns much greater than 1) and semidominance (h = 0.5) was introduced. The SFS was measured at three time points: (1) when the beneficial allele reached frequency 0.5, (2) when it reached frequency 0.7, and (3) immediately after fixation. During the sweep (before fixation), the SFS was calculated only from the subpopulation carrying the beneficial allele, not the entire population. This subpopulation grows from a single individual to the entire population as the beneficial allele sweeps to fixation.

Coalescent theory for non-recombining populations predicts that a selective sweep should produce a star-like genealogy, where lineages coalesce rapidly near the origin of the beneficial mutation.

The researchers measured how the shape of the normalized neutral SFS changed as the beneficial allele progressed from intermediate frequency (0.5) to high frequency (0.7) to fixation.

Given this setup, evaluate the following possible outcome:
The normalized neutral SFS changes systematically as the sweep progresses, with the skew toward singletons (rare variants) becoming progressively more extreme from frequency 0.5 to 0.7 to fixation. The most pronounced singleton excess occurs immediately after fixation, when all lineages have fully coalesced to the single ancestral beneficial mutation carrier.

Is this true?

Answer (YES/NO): NO